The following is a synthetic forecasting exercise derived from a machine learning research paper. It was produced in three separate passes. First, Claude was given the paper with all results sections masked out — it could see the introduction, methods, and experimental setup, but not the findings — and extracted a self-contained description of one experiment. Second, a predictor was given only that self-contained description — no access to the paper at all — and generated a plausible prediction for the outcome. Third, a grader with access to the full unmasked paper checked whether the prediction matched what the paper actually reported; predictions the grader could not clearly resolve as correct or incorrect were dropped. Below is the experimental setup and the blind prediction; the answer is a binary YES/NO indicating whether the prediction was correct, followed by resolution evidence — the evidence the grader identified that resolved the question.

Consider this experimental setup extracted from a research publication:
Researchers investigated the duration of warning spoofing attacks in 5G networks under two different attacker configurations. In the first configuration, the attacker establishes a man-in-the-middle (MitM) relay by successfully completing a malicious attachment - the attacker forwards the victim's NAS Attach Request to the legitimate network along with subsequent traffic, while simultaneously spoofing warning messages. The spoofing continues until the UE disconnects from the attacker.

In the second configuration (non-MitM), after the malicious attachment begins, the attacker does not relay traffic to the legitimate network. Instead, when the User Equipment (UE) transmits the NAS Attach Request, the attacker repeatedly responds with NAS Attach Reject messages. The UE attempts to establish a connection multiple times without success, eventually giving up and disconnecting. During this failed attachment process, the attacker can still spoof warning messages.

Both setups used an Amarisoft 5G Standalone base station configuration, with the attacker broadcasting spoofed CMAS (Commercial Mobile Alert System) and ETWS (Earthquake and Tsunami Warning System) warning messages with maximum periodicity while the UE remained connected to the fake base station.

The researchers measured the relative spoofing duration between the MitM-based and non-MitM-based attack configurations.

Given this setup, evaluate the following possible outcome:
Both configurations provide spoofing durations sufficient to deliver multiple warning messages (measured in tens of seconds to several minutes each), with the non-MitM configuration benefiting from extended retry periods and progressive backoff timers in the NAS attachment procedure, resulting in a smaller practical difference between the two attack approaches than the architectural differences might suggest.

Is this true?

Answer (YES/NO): NO